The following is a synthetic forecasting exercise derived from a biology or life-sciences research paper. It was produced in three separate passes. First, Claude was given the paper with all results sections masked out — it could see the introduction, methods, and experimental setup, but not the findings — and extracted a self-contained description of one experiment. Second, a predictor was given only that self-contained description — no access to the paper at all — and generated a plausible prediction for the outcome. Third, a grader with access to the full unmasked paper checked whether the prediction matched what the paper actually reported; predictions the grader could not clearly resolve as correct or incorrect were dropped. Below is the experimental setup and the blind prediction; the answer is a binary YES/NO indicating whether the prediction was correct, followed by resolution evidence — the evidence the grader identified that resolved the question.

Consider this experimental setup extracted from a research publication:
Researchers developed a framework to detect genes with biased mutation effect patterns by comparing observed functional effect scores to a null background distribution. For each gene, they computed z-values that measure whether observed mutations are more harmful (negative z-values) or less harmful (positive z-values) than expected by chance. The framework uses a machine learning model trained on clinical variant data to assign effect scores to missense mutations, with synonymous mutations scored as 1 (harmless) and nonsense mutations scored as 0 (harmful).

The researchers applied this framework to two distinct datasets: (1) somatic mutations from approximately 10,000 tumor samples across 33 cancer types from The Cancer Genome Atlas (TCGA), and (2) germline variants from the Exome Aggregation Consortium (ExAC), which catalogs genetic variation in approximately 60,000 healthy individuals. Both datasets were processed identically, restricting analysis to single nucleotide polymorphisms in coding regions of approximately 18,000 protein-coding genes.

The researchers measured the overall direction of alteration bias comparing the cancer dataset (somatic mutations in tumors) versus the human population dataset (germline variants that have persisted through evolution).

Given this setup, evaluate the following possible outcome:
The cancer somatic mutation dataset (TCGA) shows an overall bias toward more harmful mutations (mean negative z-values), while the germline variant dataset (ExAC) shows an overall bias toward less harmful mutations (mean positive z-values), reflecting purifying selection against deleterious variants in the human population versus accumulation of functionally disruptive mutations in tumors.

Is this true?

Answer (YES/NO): YES